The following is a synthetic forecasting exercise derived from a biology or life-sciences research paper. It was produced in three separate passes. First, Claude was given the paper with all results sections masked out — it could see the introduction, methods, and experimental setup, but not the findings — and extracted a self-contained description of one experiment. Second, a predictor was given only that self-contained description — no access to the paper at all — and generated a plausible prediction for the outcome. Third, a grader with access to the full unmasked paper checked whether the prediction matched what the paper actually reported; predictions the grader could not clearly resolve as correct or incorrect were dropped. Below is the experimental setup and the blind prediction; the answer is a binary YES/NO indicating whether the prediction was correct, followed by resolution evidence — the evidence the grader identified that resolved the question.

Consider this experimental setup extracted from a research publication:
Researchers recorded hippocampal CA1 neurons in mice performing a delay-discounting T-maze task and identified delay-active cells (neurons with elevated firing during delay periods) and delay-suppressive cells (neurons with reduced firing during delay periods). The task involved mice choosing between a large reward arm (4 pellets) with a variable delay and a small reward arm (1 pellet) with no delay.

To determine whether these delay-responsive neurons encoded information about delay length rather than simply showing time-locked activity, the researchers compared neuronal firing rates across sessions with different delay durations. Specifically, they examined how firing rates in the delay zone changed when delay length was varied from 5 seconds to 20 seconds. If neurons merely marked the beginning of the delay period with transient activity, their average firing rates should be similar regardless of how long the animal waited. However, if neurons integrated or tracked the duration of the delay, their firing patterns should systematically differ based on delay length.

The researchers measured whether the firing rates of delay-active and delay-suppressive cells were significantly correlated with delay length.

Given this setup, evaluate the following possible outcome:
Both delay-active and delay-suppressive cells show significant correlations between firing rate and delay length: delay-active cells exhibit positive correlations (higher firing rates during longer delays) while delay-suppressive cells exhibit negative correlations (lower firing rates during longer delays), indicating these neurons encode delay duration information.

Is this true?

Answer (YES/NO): NO